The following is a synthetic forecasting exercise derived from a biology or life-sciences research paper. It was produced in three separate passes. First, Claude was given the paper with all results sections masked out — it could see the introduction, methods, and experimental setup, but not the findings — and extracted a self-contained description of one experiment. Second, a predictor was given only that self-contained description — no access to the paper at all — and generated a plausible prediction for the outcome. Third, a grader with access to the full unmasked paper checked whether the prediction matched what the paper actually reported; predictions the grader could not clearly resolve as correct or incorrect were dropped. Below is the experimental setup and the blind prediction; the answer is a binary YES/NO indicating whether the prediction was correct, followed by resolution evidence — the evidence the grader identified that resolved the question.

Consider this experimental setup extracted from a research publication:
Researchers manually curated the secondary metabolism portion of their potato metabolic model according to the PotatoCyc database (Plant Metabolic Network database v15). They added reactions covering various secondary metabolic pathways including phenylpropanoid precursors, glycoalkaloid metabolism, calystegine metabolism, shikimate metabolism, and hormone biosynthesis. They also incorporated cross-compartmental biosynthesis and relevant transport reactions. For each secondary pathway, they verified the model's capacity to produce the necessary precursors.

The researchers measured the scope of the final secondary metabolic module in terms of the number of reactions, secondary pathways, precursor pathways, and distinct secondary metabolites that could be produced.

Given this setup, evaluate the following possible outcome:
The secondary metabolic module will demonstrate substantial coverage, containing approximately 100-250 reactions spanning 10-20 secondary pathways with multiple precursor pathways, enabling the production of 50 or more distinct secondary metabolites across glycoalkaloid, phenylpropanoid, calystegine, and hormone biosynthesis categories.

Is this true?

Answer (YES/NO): NO